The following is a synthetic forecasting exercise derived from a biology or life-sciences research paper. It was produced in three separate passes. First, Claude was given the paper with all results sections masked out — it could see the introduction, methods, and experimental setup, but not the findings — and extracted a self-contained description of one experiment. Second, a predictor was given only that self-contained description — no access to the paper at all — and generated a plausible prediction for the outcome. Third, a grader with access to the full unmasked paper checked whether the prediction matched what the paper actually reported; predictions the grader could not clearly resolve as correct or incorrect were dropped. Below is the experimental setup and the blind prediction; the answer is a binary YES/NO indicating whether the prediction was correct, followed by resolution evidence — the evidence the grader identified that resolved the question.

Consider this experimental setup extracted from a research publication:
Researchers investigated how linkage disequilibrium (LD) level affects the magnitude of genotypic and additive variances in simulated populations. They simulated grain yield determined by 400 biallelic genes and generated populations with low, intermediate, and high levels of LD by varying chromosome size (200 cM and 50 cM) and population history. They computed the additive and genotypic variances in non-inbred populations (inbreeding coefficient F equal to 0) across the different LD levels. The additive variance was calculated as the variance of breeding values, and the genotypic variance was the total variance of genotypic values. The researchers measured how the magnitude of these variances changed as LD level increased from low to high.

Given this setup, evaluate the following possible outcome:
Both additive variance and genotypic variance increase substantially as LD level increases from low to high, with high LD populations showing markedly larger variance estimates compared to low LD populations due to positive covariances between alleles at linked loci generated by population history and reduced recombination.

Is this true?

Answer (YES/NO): YES